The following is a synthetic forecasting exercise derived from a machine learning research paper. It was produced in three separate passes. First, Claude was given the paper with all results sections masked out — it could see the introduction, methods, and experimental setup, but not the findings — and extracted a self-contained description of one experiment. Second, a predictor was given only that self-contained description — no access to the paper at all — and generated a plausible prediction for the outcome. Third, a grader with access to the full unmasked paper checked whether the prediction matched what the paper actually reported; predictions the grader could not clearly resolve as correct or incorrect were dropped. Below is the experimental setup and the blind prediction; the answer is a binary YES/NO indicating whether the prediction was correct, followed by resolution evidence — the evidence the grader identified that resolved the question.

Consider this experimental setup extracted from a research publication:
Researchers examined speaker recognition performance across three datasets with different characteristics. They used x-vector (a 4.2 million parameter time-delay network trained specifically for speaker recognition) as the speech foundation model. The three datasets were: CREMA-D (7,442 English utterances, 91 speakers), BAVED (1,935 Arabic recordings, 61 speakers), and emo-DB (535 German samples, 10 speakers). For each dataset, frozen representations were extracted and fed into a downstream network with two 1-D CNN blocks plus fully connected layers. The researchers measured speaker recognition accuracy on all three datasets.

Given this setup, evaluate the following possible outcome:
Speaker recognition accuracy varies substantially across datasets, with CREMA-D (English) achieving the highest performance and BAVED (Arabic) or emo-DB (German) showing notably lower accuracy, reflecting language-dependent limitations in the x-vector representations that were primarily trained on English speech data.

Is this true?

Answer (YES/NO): NO